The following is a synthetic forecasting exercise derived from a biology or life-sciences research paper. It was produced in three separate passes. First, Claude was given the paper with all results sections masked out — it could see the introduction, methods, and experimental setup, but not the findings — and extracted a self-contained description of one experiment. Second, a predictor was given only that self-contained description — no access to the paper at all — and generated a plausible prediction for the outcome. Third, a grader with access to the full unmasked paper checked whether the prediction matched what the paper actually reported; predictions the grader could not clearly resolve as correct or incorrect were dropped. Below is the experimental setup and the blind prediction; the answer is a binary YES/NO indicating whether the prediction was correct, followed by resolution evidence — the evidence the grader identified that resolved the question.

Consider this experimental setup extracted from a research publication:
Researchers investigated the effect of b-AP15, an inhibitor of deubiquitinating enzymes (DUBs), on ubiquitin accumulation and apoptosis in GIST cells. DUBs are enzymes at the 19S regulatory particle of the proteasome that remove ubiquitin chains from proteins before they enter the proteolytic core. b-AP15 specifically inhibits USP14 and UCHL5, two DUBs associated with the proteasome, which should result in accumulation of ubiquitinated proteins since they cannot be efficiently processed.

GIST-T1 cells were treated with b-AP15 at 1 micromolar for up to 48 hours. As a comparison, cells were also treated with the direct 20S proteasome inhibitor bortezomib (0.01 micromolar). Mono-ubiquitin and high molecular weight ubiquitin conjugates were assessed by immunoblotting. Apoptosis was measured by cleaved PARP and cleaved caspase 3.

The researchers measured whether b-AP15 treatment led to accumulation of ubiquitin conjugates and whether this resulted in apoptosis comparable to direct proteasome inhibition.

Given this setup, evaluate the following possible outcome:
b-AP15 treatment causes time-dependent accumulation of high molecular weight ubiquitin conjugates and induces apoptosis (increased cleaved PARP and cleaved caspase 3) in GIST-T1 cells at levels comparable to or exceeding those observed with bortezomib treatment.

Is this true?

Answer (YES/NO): NO